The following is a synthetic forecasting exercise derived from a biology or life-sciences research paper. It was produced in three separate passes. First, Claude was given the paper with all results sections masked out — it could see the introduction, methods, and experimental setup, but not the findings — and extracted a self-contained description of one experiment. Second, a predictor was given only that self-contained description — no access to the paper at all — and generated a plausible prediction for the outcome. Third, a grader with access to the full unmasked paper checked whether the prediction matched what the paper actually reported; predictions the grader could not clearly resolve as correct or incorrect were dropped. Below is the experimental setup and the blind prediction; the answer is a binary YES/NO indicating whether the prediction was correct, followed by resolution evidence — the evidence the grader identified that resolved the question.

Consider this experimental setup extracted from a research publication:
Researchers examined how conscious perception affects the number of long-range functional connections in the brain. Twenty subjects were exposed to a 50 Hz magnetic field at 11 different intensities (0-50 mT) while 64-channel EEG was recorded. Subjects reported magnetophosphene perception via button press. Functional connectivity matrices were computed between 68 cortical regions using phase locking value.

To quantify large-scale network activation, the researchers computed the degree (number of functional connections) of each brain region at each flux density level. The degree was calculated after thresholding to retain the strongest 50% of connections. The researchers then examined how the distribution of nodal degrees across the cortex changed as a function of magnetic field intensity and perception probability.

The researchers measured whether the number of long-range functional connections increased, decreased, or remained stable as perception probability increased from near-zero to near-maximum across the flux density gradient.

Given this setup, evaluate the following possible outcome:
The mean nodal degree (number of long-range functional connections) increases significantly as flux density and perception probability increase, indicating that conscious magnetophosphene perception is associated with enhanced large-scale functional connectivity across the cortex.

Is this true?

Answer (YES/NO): YES